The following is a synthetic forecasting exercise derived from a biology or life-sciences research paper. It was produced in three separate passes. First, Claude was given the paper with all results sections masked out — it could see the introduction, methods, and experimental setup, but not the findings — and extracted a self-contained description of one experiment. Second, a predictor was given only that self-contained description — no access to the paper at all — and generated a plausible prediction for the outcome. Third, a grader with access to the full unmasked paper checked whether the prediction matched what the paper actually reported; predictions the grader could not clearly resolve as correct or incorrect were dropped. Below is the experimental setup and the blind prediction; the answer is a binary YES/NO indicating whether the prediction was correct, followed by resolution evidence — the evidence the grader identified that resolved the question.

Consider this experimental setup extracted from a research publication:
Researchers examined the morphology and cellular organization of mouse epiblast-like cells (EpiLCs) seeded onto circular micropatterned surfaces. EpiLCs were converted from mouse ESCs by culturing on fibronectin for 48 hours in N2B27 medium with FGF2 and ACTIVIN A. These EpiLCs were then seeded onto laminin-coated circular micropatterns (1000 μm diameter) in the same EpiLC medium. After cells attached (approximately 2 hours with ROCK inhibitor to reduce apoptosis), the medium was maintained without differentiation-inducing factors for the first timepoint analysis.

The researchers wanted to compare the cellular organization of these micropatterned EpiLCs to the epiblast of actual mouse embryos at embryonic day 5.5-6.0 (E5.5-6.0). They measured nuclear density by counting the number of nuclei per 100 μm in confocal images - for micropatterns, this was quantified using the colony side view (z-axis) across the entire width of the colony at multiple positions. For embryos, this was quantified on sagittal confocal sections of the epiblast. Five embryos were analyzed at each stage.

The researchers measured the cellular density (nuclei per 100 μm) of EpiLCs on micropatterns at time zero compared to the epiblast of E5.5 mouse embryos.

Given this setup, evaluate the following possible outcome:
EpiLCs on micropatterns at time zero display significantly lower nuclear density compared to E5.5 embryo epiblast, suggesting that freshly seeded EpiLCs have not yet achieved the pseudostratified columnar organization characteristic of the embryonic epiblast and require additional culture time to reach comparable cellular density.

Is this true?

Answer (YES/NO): NO